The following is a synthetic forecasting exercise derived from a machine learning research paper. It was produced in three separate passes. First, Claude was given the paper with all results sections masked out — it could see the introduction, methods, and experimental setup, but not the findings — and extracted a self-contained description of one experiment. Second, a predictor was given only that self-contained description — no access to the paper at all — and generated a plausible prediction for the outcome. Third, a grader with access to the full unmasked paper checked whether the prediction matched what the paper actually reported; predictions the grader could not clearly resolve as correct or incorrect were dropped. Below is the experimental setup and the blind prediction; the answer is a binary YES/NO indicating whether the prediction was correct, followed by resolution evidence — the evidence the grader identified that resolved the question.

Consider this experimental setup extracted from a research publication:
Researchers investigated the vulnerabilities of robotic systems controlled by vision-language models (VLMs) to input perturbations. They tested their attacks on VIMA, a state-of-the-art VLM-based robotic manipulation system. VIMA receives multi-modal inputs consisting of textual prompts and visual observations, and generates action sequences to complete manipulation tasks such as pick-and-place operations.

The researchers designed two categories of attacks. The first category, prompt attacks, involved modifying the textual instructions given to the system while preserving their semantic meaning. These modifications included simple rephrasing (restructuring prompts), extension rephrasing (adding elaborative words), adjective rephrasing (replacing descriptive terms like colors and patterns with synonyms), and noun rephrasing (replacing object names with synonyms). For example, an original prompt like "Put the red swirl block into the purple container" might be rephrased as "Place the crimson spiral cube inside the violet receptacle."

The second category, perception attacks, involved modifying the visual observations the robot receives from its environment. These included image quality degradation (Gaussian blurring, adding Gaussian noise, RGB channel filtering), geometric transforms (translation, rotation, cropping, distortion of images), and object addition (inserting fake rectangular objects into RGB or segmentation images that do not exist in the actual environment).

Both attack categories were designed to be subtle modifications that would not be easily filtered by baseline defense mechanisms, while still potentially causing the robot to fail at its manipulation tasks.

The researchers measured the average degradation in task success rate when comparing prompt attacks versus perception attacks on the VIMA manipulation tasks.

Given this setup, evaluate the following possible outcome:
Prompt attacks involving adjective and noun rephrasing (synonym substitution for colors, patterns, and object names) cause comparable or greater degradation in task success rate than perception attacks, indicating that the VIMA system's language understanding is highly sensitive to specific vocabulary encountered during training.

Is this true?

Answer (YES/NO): NO